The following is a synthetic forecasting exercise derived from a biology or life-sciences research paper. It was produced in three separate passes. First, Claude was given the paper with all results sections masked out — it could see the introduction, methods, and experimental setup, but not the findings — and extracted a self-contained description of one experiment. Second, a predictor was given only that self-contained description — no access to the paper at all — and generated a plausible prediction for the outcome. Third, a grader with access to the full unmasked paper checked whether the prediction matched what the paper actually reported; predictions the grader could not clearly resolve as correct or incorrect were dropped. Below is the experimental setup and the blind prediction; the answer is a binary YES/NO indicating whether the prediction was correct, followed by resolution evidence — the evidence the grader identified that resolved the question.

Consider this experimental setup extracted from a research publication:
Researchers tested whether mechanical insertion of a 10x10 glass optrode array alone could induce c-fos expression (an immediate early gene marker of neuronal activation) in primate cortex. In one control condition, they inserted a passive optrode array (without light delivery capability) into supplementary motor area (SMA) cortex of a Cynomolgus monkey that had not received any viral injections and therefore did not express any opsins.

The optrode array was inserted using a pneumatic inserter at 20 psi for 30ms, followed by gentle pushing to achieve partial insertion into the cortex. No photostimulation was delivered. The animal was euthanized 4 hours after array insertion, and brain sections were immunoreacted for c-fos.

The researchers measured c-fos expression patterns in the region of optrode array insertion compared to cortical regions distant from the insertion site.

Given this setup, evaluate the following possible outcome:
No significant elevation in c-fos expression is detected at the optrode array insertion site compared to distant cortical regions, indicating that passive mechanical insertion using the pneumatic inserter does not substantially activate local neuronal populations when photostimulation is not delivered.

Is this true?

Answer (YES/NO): NO